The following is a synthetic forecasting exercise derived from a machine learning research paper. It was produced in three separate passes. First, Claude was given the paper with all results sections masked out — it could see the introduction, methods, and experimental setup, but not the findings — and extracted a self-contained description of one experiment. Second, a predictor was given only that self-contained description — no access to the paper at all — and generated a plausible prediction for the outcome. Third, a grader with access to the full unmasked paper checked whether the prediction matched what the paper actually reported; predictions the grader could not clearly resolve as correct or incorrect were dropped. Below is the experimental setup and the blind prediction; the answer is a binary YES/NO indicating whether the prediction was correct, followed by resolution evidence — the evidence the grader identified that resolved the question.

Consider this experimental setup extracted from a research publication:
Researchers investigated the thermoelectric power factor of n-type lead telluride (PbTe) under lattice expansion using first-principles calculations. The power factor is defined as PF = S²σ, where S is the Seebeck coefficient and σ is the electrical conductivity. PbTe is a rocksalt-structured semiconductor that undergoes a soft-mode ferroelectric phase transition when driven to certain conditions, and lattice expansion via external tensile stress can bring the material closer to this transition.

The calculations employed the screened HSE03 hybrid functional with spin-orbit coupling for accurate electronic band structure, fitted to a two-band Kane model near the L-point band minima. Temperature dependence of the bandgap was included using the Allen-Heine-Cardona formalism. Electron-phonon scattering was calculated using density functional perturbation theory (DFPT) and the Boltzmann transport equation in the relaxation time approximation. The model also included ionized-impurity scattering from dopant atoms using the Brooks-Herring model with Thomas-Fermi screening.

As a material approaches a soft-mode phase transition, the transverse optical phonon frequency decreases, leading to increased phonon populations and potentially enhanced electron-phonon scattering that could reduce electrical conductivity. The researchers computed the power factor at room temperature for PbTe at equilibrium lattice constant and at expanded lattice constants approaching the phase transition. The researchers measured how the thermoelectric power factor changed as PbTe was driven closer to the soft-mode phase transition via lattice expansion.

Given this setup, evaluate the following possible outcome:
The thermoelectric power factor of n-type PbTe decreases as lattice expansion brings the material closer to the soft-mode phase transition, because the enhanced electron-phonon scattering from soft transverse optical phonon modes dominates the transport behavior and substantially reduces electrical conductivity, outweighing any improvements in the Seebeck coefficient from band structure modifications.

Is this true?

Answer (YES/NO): NO